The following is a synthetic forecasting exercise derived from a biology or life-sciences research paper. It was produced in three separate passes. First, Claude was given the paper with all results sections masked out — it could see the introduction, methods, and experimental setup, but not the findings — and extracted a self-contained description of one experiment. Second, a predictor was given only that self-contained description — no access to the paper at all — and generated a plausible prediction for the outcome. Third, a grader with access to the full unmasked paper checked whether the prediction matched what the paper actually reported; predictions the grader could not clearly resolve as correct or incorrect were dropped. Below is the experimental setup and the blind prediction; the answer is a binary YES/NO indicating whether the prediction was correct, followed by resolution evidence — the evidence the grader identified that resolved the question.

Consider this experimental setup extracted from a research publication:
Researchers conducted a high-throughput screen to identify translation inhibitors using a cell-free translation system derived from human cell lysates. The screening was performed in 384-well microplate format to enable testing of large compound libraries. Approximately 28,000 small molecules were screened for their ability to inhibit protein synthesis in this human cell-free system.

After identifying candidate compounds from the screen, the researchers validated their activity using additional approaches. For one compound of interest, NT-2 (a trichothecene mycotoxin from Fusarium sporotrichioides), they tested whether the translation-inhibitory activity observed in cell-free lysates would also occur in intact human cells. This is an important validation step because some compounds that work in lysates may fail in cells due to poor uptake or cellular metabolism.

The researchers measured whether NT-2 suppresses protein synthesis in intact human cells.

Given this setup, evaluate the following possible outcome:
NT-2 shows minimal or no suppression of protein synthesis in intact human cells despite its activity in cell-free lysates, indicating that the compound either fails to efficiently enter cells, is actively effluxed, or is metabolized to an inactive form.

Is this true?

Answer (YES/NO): NO